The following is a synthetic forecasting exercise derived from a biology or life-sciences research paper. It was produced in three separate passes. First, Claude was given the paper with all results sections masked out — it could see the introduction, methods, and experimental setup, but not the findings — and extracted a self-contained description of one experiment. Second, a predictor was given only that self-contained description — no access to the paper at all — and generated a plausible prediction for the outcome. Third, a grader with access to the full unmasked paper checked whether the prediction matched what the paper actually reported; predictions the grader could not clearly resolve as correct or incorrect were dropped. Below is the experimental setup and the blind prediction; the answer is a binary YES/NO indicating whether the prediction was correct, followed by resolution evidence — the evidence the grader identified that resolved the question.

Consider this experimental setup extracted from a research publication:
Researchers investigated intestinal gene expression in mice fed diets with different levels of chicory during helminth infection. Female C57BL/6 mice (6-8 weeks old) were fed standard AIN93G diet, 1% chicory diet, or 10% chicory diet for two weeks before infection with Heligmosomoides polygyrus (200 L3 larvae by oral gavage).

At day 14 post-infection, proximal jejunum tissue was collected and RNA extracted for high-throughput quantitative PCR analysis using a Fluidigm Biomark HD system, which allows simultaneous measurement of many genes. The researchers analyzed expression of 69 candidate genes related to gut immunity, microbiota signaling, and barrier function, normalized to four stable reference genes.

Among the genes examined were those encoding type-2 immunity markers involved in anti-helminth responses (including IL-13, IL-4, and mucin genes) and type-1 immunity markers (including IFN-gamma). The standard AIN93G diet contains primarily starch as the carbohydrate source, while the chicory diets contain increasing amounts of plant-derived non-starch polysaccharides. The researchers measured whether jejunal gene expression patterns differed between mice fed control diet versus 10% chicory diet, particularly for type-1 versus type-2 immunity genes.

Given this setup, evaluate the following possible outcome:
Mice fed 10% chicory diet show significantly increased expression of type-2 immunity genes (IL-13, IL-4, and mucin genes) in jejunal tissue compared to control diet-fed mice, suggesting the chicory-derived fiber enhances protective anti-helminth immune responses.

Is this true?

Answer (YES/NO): NO